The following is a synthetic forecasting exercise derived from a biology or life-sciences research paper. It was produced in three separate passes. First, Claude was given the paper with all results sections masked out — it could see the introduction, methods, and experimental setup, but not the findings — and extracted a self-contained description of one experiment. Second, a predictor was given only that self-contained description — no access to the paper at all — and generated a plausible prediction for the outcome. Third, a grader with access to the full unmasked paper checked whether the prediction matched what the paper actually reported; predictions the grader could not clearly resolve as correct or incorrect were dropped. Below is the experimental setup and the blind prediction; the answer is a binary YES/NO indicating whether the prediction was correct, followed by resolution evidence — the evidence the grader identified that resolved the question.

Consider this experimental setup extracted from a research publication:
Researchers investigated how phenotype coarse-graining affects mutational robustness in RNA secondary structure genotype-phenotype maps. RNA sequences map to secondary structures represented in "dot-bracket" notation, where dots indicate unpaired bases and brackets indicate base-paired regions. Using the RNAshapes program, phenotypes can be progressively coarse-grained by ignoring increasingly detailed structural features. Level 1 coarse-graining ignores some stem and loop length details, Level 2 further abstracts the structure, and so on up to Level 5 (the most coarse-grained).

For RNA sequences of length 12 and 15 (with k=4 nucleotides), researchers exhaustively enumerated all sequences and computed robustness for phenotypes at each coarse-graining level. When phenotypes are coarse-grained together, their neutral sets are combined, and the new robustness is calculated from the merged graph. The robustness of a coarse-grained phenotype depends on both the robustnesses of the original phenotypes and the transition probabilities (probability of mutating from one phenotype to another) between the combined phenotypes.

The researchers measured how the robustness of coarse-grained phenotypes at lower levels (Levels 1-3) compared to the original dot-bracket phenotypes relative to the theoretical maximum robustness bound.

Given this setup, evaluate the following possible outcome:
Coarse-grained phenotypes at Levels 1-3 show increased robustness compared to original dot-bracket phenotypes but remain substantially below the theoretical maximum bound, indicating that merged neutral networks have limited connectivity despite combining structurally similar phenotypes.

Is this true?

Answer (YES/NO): NO